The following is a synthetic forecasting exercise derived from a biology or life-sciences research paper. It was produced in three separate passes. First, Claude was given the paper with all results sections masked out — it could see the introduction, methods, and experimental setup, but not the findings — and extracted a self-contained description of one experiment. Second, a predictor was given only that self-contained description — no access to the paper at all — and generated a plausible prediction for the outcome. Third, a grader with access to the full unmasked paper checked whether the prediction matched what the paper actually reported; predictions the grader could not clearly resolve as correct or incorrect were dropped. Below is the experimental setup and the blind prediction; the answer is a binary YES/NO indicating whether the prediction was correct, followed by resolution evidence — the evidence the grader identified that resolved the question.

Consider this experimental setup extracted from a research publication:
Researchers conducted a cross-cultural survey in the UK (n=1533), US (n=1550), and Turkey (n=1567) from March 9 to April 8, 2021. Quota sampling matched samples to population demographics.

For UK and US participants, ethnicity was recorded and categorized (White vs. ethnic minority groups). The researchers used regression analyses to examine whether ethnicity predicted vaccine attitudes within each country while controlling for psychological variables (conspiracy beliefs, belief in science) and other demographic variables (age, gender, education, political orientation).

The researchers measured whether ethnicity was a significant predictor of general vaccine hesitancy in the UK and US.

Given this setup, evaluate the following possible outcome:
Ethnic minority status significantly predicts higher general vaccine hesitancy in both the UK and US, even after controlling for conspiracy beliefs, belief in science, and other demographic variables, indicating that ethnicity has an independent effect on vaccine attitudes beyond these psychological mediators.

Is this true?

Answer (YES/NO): NO